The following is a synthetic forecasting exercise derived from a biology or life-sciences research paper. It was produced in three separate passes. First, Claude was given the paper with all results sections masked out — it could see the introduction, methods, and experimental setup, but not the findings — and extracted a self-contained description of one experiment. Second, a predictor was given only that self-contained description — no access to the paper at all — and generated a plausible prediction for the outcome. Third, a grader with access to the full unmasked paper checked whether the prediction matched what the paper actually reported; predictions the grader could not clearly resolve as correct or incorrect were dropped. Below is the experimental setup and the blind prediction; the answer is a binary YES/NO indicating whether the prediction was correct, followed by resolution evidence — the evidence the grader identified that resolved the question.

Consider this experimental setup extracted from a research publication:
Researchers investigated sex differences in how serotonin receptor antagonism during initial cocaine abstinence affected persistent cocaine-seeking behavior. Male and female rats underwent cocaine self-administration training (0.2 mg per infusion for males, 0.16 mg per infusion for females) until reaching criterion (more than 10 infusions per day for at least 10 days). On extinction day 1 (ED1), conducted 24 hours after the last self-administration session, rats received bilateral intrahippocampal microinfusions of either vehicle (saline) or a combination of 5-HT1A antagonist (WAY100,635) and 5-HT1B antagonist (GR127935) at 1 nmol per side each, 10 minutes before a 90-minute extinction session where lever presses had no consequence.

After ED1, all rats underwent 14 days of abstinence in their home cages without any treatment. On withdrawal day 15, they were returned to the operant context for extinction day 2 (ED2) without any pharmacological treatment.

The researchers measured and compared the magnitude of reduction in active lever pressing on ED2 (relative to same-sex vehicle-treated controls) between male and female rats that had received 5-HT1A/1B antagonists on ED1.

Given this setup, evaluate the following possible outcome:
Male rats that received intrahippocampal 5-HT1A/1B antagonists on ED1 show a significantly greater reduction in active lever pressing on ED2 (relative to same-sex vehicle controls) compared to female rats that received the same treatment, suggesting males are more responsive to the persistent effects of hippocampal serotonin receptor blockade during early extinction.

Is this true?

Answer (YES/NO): NO